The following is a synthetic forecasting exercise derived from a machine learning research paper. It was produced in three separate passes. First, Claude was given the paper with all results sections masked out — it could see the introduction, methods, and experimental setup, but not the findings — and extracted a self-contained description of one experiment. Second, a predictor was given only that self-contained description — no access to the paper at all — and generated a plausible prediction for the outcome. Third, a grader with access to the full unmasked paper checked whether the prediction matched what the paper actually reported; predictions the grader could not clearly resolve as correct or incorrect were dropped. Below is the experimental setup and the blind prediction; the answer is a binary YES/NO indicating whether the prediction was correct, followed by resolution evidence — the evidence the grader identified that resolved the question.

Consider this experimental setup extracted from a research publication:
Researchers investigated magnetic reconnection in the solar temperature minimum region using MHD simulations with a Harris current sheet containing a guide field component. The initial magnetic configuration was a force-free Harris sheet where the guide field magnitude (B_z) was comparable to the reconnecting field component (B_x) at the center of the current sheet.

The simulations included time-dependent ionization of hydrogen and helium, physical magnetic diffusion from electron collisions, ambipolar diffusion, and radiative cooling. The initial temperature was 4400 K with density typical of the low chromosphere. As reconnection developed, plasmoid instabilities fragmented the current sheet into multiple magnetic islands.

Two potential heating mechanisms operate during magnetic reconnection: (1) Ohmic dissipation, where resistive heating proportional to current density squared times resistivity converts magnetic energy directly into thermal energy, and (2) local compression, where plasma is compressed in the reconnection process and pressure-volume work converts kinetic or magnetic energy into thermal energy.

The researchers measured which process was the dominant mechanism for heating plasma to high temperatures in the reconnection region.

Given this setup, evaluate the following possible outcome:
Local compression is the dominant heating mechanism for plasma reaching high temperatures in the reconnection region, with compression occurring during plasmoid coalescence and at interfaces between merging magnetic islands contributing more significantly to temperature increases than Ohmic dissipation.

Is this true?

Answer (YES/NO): YES